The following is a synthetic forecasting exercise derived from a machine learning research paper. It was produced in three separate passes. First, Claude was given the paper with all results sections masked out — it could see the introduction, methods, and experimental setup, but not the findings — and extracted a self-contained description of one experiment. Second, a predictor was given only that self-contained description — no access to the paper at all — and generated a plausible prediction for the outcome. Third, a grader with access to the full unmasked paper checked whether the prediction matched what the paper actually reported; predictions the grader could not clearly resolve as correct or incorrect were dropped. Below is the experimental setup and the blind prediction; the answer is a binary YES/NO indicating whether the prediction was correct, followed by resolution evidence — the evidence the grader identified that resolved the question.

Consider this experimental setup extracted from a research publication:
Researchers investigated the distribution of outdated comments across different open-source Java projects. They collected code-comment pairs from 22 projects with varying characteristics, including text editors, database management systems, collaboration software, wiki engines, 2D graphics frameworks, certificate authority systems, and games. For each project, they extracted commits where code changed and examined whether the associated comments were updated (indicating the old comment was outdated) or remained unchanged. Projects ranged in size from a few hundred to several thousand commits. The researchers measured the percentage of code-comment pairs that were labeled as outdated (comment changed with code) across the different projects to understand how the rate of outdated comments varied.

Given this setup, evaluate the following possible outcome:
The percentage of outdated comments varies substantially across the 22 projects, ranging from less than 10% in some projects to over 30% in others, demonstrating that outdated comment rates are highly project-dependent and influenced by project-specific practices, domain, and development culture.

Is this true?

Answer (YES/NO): YES